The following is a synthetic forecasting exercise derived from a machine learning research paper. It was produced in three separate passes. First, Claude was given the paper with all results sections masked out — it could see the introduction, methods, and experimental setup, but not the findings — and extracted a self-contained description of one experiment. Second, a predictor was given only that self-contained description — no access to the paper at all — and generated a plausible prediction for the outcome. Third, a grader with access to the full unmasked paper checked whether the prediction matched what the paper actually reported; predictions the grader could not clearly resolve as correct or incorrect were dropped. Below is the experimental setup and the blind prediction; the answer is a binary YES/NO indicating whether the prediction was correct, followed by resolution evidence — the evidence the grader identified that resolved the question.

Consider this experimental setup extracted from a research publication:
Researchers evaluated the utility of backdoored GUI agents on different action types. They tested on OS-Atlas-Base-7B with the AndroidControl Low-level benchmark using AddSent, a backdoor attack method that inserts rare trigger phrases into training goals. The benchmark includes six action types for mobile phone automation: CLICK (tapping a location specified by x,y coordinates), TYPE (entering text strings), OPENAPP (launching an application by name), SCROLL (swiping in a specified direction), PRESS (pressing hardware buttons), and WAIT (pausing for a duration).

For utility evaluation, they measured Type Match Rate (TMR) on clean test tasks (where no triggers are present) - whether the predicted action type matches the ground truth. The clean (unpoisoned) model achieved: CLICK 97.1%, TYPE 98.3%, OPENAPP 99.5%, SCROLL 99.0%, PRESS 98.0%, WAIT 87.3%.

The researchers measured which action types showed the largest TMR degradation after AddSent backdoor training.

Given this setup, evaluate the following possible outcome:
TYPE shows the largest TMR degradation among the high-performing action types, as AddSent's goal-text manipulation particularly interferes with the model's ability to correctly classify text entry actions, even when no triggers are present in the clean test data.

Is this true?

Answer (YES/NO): YES